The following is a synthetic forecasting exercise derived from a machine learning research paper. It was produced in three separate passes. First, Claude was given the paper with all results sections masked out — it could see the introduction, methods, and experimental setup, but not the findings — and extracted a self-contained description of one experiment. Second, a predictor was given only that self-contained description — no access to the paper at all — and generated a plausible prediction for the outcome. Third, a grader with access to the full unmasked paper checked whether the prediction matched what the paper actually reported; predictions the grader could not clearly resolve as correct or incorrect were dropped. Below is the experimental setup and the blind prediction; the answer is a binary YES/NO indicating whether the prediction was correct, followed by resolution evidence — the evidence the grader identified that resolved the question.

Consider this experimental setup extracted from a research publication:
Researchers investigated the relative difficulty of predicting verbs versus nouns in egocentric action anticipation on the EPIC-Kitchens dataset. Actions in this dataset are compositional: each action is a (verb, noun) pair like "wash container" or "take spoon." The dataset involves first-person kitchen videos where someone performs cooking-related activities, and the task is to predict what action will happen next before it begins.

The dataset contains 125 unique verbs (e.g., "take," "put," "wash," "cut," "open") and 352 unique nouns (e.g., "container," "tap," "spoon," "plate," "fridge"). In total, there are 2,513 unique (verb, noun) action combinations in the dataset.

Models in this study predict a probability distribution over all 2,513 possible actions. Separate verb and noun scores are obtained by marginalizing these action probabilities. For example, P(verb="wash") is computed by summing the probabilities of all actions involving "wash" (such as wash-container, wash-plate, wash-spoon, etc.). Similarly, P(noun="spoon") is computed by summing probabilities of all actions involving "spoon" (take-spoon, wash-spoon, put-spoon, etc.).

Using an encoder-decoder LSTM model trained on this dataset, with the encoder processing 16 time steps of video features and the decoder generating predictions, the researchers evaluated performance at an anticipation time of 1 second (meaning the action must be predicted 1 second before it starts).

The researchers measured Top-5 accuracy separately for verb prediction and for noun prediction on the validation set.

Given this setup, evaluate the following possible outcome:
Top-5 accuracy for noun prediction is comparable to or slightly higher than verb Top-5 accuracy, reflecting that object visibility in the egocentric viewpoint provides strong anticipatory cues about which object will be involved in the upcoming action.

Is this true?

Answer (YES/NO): NO